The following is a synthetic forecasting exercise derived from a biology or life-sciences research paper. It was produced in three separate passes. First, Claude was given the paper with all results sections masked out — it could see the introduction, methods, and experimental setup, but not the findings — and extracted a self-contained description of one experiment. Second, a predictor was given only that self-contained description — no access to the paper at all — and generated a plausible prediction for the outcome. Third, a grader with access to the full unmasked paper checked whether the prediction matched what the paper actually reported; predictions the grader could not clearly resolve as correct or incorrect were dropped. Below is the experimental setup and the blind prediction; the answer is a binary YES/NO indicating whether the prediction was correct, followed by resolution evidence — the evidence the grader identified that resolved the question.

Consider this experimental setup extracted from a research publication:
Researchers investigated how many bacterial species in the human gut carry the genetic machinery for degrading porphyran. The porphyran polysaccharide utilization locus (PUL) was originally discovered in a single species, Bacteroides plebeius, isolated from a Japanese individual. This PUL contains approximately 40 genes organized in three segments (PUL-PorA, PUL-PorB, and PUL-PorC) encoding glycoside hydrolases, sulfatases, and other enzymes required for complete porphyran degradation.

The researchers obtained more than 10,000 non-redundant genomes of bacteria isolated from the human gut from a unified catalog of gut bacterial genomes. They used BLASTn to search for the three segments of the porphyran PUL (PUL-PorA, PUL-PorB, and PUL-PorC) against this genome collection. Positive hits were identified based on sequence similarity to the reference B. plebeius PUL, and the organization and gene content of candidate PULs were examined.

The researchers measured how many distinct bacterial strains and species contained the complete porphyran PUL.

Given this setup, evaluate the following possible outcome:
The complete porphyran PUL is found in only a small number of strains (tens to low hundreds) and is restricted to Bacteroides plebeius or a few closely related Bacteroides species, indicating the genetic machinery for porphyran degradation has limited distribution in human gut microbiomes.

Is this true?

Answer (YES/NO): NO